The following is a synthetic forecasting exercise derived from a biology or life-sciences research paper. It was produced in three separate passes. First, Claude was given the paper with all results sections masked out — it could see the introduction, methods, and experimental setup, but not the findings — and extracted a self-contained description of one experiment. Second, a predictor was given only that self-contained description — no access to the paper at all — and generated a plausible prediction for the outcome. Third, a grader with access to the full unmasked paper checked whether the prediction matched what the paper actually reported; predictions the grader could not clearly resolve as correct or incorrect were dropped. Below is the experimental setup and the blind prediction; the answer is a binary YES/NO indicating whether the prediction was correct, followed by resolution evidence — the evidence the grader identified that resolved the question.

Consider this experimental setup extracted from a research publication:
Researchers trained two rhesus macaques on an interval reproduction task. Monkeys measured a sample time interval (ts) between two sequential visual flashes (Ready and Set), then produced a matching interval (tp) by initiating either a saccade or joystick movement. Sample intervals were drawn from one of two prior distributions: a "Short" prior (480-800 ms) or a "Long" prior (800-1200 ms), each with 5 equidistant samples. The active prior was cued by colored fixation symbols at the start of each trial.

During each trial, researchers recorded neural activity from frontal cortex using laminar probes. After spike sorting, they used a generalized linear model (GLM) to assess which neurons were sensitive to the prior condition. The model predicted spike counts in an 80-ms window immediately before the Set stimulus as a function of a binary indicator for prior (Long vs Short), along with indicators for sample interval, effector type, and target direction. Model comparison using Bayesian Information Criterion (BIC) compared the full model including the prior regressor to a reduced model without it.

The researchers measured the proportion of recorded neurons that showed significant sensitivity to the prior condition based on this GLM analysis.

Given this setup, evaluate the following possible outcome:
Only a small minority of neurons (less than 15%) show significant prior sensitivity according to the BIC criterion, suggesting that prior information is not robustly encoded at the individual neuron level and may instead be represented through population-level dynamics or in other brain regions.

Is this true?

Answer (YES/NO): NO